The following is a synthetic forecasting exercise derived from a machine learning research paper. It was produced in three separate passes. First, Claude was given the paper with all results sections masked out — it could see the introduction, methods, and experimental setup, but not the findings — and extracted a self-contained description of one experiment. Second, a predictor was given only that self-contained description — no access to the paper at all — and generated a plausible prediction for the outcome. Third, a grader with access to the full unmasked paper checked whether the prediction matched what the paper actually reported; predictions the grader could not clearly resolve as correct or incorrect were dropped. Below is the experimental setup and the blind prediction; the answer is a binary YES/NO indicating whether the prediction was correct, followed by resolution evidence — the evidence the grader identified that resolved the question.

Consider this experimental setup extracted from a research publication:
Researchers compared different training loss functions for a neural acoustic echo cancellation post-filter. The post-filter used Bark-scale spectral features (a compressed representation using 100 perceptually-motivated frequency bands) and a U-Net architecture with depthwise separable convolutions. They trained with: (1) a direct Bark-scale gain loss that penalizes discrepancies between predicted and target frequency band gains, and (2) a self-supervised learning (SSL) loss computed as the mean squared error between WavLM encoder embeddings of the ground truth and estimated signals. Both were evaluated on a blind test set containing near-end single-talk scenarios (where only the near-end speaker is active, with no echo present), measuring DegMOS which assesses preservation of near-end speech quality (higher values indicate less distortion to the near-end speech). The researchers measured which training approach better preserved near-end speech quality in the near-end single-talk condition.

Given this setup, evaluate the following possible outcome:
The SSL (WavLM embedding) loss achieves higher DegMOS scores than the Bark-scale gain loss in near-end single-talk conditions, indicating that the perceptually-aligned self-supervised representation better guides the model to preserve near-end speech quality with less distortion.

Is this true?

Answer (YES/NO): YES